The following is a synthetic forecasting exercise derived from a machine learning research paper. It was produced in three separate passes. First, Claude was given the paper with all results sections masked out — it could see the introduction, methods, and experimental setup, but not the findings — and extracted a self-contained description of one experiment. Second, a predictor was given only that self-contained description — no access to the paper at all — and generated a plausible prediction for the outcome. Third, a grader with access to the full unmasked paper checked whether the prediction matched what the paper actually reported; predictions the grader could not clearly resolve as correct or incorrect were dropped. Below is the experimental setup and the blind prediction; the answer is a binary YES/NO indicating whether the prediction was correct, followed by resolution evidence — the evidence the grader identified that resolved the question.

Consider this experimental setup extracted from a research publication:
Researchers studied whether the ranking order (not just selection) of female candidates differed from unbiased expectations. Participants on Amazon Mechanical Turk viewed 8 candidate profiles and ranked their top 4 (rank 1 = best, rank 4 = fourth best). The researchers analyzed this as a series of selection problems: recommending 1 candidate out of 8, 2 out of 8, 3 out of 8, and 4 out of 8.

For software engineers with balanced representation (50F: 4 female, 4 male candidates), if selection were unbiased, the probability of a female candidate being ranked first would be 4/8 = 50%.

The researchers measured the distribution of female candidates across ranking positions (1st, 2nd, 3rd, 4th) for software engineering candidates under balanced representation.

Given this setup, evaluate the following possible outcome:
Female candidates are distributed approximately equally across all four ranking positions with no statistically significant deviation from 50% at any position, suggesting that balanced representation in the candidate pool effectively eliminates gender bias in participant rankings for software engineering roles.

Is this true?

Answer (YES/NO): YES